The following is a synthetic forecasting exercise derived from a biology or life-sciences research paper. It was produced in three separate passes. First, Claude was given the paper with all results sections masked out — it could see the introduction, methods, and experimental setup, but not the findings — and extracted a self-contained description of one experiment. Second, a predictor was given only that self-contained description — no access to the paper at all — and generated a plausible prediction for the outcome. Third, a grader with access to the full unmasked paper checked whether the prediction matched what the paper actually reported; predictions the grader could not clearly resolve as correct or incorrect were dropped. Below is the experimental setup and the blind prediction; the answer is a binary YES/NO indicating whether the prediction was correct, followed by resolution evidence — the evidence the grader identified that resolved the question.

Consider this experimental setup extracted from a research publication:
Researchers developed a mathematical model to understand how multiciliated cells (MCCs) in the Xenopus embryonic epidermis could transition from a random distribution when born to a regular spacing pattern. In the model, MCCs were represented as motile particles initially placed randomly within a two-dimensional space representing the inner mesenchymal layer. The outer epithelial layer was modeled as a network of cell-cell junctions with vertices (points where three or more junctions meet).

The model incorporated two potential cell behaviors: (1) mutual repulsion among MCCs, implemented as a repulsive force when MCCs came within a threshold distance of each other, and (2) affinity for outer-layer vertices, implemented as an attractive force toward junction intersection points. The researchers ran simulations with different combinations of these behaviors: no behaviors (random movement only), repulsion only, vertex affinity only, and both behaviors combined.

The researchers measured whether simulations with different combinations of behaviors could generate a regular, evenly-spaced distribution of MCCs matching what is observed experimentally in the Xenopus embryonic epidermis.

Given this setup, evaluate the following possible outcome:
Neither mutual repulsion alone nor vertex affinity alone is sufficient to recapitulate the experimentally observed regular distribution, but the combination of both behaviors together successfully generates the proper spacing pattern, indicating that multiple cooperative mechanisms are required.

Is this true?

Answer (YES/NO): YES